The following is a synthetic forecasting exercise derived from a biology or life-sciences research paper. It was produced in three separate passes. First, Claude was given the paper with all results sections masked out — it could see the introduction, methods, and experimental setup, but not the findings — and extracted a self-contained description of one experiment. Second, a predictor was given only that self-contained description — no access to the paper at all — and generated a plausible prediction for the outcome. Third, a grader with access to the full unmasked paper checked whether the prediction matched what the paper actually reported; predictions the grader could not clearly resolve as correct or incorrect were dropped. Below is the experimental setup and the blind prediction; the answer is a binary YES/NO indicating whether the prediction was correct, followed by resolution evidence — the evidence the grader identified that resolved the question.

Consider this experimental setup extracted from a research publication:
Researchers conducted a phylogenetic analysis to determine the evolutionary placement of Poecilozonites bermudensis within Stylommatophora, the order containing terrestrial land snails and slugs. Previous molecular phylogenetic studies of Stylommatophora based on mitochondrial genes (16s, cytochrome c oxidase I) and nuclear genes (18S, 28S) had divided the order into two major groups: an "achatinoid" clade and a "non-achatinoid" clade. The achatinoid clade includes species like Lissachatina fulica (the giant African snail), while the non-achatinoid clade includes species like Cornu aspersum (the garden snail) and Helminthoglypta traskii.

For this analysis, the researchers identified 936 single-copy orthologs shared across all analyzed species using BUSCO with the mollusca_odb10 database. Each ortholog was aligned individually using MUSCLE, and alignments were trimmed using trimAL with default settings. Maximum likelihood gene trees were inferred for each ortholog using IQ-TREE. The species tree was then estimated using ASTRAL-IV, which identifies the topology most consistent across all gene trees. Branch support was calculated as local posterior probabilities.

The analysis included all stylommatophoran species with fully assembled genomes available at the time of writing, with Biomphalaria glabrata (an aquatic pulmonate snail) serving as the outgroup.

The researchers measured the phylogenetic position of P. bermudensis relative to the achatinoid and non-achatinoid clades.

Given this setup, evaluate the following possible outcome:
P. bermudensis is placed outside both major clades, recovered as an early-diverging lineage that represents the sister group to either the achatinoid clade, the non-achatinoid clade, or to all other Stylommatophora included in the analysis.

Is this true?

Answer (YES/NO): NO